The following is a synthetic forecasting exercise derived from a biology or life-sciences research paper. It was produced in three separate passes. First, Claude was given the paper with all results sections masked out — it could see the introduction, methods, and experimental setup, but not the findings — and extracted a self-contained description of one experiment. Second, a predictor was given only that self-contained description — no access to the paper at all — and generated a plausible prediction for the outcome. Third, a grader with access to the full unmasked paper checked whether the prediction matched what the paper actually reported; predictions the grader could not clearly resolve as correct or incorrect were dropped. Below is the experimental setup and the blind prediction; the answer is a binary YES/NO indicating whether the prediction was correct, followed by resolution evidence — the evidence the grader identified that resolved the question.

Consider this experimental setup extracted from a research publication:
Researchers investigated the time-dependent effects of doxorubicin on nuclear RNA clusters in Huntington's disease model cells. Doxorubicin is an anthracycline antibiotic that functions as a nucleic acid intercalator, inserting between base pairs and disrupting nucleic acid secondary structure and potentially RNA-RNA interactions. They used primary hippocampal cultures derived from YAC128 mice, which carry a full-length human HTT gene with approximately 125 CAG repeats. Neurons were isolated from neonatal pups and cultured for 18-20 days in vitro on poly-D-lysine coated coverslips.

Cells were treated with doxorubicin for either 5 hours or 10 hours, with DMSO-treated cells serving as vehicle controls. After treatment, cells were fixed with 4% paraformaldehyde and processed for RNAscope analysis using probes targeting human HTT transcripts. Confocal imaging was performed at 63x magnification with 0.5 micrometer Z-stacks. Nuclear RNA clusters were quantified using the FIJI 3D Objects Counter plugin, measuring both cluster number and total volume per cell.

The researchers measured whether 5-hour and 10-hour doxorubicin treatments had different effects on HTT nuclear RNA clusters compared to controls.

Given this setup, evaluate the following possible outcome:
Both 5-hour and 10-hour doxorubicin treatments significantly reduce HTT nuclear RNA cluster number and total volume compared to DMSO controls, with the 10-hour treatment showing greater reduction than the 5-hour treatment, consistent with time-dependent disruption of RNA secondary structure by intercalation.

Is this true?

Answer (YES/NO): YES